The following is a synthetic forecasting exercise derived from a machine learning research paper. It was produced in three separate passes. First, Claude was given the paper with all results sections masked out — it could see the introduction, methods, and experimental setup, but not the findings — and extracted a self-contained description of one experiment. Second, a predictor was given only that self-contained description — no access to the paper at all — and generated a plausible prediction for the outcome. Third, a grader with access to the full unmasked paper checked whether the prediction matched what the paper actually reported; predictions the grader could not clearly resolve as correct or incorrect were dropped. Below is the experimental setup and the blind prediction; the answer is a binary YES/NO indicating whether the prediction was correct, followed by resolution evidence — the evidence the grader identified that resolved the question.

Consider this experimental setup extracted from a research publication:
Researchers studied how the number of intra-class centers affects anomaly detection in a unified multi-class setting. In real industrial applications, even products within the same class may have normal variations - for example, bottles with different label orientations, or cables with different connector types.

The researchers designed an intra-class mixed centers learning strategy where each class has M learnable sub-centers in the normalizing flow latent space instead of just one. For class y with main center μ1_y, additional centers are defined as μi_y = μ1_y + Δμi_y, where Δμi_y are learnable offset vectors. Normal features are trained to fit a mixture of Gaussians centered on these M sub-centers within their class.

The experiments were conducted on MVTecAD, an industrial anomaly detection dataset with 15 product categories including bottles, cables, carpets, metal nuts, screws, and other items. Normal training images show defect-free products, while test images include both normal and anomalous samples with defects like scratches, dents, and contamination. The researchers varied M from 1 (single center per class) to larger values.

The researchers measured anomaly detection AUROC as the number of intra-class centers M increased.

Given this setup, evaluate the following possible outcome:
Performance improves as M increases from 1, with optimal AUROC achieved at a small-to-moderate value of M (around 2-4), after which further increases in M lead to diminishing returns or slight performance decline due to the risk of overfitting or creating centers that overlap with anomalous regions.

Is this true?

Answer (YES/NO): NO